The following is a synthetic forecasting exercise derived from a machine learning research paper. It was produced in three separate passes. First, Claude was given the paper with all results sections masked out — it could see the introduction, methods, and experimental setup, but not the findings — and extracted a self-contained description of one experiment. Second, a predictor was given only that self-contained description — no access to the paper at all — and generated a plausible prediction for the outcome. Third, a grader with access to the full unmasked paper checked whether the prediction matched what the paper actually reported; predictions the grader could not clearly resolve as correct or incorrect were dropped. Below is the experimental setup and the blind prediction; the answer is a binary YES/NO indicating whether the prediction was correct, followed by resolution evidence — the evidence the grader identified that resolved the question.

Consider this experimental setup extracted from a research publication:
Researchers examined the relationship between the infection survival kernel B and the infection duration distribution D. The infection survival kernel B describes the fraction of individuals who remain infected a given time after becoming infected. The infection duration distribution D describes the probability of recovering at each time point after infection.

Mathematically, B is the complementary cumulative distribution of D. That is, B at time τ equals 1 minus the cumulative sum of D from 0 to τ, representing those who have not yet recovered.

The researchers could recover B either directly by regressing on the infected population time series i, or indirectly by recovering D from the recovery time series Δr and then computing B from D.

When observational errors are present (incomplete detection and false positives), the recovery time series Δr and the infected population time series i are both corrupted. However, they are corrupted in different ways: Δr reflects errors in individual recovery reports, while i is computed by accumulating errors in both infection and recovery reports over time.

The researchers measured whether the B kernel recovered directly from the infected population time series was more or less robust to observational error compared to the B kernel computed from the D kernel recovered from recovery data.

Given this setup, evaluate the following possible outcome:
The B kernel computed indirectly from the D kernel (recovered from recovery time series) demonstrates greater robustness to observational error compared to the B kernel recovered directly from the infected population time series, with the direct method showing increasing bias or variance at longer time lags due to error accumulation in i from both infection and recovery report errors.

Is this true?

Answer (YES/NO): YES